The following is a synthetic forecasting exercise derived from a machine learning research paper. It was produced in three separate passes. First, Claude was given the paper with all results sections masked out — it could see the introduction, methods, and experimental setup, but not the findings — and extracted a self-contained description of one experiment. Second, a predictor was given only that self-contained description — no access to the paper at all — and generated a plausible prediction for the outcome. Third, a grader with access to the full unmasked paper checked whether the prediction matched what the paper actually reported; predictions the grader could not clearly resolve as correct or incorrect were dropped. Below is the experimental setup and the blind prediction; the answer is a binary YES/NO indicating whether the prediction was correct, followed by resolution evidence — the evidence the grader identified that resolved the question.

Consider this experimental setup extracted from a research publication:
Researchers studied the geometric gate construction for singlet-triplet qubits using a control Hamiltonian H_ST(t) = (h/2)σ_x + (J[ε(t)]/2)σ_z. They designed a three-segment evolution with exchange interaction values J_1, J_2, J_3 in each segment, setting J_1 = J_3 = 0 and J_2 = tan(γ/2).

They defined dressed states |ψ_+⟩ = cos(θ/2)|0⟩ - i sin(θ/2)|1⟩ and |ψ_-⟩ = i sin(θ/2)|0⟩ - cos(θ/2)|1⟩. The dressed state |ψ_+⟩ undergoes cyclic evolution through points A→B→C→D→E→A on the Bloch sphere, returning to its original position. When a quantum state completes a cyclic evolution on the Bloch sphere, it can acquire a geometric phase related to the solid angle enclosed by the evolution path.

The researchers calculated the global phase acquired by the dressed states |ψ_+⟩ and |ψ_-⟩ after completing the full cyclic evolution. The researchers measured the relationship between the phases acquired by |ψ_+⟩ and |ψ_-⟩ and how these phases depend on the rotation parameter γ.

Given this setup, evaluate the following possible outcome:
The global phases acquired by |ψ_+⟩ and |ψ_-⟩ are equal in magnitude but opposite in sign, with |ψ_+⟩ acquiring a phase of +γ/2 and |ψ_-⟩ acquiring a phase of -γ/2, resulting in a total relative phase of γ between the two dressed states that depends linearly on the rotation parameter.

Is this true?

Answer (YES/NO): NO